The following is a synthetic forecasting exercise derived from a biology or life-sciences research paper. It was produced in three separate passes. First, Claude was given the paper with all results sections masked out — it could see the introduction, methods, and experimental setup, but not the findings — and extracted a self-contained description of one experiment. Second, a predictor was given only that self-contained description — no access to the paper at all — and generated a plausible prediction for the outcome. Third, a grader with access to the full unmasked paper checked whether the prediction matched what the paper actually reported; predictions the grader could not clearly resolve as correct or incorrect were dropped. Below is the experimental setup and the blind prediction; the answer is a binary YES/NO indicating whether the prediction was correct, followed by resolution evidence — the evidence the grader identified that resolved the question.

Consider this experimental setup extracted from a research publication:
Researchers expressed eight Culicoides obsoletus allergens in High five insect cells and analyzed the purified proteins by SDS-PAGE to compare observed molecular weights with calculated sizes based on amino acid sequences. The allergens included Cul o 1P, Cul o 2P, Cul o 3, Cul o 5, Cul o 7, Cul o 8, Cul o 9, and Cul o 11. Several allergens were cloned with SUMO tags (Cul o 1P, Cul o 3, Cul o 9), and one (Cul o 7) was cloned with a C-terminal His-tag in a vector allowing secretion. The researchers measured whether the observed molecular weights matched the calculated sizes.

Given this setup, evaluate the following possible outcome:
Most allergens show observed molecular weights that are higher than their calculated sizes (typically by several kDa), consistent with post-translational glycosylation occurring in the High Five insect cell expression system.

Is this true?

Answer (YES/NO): NO